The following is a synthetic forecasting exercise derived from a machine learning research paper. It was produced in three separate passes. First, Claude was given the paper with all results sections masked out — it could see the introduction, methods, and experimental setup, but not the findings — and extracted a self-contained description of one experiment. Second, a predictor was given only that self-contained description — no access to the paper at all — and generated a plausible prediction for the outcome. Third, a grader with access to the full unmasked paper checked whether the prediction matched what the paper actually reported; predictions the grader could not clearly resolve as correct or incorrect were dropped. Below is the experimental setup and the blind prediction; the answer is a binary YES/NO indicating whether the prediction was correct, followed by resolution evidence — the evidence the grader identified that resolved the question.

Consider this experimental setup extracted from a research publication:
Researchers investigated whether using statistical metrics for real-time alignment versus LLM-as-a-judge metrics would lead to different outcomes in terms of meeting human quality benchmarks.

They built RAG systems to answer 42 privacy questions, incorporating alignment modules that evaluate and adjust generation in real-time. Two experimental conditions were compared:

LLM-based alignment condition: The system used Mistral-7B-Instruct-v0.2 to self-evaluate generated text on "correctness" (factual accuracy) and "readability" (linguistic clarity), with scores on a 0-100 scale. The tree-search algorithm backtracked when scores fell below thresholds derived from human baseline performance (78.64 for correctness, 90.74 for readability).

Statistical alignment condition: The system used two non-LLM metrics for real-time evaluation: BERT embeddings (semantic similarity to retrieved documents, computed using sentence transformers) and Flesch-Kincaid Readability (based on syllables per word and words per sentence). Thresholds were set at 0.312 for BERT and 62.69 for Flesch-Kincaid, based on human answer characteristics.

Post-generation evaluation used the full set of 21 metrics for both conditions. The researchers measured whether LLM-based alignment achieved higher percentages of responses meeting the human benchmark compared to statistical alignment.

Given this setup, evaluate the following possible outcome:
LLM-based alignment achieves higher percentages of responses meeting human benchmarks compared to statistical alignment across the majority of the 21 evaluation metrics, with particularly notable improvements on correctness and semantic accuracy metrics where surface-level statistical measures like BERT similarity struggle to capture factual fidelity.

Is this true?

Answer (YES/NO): NO